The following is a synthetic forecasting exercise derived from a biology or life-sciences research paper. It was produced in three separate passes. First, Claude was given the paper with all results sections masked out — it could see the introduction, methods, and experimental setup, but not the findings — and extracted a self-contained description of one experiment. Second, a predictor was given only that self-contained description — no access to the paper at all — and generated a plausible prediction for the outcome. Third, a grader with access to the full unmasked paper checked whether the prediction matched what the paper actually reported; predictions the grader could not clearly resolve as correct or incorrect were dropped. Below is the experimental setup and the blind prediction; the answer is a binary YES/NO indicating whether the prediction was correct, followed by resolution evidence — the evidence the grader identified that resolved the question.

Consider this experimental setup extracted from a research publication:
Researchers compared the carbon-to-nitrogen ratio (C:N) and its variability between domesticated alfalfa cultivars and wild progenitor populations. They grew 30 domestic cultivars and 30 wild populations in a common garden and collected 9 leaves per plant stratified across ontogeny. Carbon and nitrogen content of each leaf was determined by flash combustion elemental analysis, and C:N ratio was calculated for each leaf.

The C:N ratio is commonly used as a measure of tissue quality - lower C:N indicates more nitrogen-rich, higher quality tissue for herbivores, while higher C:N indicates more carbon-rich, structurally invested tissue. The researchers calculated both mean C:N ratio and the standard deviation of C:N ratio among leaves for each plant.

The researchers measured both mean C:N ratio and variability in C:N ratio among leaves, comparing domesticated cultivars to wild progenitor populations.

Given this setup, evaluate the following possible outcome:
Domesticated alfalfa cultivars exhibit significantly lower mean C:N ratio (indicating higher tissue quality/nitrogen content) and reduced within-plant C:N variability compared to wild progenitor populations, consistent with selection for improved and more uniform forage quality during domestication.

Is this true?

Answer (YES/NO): NO